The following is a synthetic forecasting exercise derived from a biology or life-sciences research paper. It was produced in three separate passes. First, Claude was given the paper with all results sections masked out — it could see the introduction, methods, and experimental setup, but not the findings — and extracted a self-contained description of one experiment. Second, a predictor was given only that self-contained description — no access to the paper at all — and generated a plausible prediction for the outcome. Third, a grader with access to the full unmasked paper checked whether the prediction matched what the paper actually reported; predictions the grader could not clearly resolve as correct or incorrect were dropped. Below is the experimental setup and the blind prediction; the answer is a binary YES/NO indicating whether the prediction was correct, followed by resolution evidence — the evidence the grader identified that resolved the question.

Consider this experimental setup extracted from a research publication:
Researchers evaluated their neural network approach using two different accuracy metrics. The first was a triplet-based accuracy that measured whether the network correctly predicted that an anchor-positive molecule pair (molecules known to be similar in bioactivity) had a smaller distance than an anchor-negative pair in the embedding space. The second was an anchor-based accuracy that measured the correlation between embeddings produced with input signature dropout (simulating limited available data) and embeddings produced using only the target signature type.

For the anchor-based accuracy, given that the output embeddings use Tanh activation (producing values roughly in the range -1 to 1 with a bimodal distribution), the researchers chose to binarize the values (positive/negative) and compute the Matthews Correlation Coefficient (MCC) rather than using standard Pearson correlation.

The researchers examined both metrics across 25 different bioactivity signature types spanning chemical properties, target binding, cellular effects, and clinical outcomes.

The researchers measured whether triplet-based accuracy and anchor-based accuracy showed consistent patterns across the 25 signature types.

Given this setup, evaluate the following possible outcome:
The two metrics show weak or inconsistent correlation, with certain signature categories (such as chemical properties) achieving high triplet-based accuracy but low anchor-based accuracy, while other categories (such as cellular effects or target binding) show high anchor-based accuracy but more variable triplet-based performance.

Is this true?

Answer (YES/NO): NO